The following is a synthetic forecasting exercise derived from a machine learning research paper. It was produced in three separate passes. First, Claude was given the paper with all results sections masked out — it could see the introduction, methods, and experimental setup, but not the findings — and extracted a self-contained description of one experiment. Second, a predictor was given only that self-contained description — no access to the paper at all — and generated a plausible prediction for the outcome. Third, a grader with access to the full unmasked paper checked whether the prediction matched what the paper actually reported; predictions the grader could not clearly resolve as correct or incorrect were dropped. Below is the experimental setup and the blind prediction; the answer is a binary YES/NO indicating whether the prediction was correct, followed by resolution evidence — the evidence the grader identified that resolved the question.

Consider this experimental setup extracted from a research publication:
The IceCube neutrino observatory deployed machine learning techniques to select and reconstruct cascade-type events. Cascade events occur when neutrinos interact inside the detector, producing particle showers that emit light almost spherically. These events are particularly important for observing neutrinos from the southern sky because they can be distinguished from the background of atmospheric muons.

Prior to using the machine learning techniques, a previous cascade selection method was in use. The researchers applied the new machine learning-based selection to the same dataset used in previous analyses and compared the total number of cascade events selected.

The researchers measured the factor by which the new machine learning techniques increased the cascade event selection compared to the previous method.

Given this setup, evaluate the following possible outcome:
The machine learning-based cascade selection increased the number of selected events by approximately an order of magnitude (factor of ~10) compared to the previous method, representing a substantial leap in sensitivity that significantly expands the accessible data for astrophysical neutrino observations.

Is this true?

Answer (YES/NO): NO